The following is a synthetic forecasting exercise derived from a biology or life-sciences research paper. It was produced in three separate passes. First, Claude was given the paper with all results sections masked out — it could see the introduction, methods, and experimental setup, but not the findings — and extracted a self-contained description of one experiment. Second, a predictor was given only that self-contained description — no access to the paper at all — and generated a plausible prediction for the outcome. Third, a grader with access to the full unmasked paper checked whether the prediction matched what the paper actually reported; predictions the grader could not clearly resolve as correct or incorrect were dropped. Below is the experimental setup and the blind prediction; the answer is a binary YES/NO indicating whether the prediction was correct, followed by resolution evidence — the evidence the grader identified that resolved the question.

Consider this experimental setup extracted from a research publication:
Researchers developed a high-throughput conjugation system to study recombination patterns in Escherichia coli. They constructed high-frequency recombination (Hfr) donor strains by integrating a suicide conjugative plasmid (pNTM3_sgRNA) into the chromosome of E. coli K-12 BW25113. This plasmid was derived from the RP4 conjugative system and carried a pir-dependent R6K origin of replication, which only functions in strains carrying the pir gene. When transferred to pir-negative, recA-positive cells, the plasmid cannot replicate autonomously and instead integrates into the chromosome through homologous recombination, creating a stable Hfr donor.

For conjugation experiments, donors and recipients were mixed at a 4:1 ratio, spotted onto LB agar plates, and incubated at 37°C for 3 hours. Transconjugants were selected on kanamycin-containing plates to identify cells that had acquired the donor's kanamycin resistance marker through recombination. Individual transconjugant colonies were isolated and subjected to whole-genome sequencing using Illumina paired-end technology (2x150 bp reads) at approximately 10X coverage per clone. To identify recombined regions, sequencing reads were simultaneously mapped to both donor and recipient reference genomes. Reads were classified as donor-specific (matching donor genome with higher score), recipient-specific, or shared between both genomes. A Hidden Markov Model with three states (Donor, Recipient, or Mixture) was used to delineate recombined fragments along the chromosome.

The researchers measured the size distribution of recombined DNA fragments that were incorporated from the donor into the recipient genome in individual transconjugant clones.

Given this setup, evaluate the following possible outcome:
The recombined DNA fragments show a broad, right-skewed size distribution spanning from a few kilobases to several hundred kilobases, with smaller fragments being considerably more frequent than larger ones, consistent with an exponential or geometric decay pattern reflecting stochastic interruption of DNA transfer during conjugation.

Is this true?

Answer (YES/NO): NO